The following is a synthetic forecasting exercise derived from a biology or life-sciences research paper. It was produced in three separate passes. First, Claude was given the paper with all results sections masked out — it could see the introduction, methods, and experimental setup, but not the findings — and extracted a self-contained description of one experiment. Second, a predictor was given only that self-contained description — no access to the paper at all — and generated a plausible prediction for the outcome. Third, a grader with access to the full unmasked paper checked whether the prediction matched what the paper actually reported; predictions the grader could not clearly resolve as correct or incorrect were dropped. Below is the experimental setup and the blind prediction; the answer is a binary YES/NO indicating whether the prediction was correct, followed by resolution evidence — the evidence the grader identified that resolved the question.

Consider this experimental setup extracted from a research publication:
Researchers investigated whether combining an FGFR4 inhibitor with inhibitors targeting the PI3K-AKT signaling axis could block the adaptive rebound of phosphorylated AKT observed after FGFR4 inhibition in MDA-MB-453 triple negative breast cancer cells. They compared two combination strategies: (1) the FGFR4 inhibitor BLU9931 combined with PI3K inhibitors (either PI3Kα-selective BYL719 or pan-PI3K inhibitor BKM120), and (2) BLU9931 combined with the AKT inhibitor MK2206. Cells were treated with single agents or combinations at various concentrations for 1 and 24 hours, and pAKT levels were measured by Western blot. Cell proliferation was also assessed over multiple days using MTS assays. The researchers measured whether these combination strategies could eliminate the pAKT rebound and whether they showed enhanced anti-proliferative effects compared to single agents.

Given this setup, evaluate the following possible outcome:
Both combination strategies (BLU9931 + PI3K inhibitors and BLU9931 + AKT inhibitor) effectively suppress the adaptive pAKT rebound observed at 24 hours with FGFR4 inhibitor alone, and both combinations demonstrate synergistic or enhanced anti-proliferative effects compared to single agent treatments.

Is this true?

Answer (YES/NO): NO